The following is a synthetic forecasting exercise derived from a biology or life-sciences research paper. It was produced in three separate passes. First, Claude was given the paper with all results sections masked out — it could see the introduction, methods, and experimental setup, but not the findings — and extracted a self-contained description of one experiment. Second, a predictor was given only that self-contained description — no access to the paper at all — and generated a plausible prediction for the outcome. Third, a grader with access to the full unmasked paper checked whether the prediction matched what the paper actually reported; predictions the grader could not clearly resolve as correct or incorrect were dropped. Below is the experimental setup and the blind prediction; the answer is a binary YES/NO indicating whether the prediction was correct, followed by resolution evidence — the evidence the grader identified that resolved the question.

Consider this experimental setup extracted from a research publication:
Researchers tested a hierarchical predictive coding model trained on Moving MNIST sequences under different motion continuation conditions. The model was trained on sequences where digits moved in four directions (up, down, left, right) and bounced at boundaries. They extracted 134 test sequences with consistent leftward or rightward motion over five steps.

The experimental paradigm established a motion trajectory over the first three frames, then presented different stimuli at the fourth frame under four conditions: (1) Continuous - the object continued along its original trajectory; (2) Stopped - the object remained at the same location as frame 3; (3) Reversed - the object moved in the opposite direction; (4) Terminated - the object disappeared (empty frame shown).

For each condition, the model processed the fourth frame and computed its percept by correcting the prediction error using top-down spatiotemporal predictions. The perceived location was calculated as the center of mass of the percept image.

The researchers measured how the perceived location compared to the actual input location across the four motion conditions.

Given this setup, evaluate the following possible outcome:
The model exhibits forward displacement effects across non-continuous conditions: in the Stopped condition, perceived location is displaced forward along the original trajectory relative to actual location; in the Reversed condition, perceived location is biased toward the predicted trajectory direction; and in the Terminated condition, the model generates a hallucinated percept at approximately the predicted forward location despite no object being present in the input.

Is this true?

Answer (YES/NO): NO